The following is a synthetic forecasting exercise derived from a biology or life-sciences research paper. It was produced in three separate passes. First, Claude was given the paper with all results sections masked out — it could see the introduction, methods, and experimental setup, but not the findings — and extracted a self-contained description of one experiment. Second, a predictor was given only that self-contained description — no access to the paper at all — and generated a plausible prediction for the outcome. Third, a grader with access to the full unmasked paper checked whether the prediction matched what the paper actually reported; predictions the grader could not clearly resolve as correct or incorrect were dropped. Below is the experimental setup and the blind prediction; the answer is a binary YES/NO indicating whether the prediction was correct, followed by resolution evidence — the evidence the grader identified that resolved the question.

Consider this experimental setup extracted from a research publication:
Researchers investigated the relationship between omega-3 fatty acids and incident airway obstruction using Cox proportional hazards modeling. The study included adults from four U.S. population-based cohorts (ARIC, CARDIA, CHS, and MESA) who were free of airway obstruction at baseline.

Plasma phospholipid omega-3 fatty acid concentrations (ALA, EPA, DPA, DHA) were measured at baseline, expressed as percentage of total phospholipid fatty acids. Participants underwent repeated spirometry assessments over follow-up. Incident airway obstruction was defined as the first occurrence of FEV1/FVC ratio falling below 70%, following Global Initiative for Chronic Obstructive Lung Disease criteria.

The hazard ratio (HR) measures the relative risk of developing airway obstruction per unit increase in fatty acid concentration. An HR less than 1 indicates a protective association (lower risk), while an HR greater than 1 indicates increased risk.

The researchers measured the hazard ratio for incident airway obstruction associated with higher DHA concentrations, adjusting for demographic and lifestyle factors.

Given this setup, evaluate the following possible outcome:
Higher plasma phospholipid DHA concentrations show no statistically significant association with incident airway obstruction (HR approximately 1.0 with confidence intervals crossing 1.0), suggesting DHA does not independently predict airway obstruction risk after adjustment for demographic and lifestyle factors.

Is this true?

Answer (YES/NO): NO